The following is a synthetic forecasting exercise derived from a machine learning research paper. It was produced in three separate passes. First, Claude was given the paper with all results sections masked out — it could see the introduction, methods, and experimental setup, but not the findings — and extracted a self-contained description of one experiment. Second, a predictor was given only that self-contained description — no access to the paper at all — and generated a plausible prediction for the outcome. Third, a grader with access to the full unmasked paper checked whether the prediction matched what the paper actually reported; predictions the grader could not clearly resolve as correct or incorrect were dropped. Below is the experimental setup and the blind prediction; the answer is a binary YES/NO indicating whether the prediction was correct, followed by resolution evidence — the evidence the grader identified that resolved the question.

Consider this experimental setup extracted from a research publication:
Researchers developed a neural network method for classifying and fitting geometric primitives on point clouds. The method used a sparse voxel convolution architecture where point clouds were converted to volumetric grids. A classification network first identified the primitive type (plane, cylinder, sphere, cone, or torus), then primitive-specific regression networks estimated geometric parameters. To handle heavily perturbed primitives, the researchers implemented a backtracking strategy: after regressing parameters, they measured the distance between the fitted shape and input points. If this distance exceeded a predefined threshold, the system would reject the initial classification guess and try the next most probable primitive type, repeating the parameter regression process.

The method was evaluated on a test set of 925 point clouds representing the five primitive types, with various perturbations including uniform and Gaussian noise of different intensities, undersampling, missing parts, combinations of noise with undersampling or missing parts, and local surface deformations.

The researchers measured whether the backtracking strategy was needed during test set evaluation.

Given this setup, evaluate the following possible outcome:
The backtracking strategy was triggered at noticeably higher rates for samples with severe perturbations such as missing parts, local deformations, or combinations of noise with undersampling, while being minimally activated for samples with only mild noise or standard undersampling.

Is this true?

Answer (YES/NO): NO